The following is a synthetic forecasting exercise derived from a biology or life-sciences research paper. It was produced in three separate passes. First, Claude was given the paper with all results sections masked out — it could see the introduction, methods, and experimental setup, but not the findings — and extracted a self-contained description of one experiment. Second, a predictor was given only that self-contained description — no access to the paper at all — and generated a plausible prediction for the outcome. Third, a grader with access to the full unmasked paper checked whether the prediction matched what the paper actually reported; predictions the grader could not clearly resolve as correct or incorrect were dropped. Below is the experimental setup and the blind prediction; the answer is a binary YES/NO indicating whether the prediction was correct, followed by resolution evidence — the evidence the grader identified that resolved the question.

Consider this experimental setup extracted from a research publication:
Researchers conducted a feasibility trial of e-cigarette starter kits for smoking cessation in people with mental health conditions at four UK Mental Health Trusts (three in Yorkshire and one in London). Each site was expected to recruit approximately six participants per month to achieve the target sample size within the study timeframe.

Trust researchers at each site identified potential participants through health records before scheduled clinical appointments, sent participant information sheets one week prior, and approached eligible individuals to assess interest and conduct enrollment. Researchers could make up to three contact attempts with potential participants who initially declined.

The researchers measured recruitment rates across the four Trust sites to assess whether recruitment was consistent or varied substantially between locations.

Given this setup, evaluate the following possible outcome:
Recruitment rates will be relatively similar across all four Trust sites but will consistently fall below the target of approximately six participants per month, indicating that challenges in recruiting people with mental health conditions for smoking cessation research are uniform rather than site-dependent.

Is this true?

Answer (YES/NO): NO